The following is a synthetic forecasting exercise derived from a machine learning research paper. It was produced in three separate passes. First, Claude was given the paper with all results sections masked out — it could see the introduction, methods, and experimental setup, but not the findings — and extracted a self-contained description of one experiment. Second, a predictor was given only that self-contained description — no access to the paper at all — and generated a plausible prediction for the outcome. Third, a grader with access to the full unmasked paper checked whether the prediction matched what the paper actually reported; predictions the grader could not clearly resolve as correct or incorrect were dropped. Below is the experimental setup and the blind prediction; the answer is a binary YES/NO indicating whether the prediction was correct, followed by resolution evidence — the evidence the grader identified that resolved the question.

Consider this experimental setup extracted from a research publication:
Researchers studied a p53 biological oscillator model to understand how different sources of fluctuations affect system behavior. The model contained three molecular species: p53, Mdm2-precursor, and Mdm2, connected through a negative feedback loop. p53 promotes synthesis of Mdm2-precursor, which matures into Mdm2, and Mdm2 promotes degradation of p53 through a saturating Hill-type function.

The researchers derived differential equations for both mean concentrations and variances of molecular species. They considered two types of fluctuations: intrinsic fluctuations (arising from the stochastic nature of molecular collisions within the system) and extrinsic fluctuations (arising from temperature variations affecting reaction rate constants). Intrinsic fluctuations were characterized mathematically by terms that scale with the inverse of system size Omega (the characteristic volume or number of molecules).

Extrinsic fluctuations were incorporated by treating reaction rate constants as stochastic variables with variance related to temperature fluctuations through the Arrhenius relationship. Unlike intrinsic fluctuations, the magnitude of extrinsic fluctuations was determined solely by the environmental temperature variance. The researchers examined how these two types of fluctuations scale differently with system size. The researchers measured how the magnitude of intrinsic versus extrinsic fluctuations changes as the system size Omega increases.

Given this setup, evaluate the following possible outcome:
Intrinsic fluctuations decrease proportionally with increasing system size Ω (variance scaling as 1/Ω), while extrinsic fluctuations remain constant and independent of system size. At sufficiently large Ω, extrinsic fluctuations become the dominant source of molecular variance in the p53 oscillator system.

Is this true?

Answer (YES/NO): YES